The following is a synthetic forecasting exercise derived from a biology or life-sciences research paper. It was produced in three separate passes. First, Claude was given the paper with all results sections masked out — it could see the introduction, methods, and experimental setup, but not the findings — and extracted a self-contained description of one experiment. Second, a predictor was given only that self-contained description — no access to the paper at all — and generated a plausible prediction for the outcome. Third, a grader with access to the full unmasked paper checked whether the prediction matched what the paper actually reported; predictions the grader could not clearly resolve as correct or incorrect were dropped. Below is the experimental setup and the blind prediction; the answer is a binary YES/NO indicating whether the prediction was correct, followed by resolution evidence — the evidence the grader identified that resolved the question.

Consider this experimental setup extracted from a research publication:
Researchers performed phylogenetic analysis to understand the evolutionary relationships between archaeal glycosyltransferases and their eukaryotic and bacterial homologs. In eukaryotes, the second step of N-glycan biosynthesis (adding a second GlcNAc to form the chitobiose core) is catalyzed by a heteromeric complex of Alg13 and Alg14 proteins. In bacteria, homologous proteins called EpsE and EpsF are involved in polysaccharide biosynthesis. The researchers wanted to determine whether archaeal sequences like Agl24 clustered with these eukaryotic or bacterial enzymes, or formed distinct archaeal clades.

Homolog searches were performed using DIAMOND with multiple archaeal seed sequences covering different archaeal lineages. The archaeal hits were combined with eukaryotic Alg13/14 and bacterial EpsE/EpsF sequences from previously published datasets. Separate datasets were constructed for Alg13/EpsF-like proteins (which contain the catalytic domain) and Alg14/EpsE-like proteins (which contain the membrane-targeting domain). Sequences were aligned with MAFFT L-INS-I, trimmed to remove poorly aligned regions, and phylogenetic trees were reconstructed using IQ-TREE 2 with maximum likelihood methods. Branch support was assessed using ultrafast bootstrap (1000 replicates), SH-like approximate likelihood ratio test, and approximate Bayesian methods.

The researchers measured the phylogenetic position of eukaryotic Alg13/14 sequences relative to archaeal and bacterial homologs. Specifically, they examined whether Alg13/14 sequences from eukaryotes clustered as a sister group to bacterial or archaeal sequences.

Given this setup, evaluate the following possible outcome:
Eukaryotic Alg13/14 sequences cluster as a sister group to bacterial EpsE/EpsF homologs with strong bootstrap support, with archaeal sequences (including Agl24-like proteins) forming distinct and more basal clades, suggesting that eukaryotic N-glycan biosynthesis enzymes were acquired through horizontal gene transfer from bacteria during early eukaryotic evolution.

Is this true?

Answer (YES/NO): NO